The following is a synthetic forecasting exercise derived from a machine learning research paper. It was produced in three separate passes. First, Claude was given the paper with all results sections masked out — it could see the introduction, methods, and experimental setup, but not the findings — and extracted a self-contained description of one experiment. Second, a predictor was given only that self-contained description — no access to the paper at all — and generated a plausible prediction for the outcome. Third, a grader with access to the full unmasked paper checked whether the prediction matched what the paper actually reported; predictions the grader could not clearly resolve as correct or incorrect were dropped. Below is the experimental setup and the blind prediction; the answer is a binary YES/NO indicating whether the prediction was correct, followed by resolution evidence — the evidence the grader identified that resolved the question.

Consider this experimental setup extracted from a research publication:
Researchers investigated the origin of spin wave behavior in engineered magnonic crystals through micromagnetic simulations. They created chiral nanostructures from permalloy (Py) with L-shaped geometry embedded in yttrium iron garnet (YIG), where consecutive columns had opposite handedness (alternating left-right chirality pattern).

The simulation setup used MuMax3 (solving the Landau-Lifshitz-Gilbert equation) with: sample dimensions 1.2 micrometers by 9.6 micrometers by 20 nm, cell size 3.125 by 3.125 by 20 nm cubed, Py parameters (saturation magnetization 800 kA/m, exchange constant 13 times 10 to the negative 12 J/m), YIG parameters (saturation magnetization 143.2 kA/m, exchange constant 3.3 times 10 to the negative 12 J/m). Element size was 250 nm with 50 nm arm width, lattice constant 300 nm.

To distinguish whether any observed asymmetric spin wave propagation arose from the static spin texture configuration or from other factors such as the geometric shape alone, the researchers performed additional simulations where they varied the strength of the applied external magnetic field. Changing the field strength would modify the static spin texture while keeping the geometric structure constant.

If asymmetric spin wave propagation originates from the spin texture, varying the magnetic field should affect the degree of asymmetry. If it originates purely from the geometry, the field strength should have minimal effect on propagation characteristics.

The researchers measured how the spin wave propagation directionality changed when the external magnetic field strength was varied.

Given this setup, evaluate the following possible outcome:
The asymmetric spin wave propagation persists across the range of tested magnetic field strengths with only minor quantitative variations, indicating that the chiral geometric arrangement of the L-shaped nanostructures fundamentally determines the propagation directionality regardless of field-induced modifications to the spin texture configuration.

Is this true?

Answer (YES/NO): NO